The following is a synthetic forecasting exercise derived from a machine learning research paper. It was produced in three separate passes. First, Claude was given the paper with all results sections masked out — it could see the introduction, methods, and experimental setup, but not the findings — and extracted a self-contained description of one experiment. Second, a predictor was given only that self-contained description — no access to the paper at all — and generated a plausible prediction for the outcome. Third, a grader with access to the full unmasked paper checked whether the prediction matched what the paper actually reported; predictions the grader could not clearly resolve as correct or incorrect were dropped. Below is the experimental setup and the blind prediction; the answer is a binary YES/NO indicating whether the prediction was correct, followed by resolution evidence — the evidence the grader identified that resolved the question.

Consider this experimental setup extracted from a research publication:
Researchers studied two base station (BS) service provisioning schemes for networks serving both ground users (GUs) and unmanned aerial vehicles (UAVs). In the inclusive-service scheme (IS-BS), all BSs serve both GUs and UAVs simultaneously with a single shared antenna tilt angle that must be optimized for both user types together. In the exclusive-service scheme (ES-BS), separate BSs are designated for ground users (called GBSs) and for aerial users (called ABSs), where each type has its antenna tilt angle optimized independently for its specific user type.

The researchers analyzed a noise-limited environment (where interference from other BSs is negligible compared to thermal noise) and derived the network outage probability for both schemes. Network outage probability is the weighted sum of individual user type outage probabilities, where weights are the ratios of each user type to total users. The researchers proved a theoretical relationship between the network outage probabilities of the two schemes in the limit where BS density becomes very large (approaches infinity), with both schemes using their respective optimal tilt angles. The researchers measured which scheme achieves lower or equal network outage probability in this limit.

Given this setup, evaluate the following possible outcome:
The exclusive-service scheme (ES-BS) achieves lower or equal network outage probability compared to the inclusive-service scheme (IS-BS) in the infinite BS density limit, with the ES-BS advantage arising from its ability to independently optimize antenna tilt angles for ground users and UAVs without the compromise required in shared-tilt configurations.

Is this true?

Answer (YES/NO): YES